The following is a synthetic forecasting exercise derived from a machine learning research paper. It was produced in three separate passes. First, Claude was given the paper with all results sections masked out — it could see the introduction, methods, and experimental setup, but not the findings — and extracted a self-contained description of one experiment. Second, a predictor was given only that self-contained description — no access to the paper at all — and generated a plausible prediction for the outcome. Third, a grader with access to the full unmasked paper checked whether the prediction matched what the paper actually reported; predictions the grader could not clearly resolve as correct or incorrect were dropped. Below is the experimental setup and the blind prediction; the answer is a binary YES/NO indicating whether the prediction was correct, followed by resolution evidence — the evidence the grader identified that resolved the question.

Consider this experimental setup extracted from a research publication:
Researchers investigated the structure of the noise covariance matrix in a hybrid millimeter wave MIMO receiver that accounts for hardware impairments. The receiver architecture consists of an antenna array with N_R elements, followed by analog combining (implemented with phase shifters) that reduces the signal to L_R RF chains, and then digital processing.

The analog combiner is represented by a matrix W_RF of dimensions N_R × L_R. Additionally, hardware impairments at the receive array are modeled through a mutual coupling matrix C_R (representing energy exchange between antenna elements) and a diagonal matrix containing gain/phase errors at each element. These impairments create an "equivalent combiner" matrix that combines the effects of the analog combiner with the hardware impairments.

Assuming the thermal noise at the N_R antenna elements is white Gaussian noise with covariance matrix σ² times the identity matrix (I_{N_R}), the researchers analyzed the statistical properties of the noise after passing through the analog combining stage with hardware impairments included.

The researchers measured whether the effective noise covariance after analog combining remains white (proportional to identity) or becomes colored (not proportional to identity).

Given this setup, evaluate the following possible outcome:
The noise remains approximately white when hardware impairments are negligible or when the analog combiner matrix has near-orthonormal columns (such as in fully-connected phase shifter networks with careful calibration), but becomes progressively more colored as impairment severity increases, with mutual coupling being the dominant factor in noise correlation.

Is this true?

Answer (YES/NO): NO